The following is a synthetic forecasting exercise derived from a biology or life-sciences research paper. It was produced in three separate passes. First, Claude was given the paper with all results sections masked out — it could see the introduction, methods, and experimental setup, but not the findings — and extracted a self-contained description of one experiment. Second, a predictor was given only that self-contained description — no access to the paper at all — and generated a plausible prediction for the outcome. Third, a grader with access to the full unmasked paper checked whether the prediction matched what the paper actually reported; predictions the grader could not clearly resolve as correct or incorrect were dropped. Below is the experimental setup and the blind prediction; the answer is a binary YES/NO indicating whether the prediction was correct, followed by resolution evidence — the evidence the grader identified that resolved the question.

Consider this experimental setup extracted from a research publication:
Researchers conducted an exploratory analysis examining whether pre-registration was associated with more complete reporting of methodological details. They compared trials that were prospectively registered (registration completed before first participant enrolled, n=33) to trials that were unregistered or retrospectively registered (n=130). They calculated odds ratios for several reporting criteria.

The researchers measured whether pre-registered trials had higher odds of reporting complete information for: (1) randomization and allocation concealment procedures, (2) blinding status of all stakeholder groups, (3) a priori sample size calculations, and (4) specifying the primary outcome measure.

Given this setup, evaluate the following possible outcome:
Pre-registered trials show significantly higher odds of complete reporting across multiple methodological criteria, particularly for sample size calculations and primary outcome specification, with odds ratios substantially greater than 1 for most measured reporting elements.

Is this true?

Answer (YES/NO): YES